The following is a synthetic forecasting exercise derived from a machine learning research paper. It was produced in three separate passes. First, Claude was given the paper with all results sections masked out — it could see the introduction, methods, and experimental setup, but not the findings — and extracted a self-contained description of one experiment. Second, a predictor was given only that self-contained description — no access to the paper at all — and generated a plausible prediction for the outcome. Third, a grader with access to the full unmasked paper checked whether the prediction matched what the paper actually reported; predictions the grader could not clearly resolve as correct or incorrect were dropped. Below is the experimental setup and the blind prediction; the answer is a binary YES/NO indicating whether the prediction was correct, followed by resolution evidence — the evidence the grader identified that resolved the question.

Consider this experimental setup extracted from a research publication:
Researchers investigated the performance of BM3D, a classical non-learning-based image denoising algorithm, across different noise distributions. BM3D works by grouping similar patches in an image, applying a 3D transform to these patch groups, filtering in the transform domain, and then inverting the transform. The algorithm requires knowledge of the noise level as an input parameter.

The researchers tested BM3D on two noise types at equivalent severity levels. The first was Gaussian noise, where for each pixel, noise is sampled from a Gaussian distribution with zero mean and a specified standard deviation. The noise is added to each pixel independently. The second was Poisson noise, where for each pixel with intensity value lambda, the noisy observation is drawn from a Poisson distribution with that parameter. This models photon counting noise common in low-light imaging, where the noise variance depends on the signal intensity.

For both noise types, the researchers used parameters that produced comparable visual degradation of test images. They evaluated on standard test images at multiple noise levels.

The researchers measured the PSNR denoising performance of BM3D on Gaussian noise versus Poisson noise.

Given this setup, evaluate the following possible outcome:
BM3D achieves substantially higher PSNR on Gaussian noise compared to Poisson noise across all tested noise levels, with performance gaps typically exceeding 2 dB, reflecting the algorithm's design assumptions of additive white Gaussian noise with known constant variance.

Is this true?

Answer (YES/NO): YES